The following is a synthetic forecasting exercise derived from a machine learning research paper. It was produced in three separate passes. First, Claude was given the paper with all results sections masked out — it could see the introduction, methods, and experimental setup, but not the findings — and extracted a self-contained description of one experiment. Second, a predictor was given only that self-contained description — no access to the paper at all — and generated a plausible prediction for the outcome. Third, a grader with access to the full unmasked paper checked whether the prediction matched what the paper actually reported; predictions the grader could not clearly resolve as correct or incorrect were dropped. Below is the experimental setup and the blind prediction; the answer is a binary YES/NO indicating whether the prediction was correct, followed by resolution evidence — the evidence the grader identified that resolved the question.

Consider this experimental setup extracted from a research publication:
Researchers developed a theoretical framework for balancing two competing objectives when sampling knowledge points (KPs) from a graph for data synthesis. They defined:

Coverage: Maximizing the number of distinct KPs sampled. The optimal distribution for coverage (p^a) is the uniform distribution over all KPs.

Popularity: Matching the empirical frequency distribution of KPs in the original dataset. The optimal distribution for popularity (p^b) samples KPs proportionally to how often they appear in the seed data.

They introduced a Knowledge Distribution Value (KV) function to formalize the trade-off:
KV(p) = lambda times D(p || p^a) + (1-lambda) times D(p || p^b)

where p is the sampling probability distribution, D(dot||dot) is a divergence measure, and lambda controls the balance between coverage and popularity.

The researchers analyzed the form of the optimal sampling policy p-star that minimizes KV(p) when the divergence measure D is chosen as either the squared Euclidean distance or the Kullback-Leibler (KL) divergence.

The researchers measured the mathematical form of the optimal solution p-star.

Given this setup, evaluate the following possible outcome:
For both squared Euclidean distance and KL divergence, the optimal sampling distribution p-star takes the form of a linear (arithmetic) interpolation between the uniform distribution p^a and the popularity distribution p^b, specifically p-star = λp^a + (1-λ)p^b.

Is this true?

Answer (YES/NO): YES